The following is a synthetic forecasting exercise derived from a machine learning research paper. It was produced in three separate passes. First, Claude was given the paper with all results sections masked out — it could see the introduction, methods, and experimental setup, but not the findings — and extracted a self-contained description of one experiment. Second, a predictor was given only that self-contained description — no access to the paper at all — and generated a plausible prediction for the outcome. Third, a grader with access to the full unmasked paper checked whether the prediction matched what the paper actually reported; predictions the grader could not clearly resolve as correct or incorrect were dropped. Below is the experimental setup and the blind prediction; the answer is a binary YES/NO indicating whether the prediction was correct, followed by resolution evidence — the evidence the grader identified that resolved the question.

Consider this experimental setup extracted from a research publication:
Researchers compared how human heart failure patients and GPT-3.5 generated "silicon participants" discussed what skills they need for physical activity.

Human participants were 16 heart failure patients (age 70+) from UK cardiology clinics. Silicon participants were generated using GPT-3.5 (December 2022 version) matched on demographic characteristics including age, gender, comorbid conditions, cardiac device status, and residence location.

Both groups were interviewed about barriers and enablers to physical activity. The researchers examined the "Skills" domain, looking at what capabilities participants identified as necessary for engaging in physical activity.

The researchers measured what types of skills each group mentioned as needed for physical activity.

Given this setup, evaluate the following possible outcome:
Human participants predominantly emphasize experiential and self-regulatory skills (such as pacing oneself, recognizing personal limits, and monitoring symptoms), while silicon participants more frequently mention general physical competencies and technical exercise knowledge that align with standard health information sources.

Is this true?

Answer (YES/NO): NO